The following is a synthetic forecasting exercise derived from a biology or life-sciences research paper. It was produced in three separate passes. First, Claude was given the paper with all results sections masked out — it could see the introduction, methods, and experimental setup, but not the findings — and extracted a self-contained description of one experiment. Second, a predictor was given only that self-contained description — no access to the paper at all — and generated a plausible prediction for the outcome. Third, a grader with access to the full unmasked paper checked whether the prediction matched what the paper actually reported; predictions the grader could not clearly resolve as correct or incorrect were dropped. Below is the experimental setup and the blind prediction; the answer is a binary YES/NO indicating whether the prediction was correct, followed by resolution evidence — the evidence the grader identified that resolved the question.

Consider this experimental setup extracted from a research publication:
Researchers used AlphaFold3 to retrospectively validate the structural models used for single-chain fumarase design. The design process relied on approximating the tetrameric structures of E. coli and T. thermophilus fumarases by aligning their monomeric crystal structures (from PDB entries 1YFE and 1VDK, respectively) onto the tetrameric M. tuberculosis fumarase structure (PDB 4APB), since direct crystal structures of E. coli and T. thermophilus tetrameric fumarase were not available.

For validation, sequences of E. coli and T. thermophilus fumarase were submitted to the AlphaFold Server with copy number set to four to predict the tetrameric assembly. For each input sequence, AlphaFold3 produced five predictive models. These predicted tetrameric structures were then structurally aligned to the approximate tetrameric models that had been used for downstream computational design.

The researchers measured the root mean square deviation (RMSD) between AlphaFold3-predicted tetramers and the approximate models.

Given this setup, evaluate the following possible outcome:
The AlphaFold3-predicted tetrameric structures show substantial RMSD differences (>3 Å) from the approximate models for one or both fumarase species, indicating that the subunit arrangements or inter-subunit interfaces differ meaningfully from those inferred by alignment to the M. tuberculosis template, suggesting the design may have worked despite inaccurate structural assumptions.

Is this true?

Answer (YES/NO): NO